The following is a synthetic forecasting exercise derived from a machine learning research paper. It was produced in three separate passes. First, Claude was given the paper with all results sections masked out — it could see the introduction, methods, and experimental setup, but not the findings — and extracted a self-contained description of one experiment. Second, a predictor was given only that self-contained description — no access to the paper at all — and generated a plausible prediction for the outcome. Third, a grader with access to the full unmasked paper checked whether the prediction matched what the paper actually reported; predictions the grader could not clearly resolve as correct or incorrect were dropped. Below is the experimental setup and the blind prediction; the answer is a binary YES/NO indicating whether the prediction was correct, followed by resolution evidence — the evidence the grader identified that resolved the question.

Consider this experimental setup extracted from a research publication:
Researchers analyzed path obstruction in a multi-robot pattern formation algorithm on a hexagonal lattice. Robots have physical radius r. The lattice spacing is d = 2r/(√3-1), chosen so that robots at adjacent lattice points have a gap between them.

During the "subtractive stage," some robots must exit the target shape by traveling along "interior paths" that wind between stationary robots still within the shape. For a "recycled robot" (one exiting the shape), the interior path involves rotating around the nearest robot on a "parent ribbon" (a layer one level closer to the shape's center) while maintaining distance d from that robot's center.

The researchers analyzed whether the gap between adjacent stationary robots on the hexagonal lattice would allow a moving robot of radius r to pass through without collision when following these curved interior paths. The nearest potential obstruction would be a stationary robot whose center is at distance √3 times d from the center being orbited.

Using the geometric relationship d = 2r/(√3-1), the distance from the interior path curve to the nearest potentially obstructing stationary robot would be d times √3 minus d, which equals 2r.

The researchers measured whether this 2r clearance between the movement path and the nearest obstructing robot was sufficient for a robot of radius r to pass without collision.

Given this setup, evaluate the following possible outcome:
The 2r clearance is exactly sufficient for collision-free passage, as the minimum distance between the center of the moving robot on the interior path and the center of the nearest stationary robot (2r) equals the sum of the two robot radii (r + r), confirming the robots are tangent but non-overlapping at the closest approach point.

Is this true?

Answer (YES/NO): YES